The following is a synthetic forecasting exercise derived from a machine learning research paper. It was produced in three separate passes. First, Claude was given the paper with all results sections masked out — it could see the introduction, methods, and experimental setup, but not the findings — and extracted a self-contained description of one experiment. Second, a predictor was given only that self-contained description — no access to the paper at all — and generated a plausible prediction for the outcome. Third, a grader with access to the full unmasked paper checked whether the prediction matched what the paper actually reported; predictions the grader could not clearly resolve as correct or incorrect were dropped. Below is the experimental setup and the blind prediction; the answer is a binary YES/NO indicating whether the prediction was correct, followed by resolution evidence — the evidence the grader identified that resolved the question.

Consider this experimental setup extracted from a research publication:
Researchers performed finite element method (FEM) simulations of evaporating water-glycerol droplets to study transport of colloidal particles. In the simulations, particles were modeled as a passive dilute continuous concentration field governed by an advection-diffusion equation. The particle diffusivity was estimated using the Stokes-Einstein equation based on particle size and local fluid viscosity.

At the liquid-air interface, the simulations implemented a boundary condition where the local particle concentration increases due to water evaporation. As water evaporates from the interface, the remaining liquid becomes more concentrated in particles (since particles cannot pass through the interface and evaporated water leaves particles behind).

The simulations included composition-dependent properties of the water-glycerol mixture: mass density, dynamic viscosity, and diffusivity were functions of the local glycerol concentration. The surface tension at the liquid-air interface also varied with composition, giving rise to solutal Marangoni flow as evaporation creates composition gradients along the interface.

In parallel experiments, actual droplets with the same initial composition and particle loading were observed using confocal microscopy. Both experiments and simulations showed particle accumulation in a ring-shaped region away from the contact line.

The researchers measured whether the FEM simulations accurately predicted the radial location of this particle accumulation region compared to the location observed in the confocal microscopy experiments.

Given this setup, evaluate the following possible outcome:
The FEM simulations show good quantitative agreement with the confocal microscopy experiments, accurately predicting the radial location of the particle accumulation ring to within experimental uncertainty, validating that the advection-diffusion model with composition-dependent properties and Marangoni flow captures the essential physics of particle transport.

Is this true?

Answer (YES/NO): NO